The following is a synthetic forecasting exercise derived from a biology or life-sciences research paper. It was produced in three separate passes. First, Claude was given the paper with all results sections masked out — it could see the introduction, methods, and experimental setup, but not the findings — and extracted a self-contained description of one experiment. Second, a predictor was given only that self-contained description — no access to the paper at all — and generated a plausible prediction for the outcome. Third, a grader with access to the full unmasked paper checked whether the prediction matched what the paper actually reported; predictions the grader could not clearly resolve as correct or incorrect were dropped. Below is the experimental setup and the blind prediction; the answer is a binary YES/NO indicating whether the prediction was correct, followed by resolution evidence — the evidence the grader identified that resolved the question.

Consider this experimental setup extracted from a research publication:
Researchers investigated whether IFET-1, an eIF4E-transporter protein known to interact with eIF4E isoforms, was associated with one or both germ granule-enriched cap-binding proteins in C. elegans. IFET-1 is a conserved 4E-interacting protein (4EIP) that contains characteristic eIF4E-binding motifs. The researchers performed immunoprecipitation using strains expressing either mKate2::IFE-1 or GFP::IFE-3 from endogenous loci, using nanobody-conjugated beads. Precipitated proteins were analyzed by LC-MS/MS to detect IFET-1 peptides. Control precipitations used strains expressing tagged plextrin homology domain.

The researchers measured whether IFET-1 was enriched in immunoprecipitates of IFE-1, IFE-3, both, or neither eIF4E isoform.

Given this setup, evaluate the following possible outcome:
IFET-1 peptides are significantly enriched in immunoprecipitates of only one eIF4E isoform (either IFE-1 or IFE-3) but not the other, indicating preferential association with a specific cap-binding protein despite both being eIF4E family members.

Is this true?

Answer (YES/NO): YES